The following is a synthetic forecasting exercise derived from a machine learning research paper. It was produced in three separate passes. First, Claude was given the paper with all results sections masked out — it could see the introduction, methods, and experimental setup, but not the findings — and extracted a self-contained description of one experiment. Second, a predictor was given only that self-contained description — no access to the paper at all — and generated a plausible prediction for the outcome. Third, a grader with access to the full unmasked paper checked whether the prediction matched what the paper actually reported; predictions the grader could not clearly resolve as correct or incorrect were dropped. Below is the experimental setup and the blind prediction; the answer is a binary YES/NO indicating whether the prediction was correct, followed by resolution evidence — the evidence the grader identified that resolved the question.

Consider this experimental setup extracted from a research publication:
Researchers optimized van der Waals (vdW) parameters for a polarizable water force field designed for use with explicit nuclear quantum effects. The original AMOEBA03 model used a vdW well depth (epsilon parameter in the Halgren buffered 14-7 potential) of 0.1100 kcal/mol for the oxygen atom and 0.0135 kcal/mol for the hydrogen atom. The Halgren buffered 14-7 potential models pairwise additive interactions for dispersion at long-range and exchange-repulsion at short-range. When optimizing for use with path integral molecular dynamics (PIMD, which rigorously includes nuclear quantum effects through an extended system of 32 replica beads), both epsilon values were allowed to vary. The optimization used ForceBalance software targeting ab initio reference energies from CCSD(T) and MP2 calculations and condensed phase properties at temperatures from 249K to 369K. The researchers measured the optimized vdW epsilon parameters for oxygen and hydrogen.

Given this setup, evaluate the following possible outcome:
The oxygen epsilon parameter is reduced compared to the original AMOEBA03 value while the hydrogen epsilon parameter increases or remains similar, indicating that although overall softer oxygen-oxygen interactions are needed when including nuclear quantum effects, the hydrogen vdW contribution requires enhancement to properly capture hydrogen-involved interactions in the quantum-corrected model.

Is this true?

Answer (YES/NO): NO